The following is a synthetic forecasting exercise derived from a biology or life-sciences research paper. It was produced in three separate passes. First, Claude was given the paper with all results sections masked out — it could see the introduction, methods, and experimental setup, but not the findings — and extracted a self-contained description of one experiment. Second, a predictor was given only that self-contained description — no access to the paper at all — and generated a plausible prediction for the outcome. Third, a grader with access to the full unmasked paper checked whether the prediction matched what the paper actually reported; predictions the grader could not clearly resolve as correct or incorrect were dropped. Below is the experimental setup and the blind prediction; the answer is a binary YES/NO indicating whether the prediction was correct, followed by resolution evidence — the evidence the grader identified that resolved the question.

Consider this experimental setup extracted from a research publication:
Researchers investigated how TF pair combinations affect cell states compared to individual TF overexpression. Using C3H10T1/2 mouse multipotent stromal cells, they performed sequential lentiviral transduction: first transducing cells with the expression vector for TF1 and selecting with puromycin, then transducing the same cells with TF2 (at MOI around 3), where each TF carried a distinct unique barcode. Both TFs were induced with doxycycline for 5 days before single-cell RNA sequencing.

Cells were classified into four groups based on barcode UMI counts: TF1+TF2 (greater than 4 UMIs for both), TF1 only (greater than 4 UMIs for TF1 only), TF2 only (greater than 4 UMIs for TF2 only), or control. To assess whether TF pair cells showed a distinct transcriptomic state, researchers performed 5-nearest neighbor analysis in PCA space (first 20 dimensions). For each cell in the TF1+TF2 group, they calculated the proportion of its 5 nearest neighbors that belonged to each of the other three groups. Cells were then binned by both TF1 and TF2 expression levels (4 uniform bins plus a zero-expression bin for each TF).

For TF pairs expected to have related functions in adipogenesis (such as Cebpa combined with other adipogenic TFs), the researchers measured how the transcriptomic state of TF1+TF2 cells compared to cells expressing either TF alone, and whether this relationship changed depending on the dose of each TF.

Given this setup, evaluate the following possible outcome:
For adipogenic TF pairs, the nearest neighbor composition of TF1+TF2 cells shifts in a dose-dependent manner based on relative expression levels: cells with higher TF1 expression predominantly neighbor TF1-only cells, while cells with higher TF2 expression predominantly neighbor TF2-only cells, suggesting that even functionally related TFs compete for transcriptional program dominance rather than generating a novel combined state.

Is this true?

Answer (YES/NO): NO